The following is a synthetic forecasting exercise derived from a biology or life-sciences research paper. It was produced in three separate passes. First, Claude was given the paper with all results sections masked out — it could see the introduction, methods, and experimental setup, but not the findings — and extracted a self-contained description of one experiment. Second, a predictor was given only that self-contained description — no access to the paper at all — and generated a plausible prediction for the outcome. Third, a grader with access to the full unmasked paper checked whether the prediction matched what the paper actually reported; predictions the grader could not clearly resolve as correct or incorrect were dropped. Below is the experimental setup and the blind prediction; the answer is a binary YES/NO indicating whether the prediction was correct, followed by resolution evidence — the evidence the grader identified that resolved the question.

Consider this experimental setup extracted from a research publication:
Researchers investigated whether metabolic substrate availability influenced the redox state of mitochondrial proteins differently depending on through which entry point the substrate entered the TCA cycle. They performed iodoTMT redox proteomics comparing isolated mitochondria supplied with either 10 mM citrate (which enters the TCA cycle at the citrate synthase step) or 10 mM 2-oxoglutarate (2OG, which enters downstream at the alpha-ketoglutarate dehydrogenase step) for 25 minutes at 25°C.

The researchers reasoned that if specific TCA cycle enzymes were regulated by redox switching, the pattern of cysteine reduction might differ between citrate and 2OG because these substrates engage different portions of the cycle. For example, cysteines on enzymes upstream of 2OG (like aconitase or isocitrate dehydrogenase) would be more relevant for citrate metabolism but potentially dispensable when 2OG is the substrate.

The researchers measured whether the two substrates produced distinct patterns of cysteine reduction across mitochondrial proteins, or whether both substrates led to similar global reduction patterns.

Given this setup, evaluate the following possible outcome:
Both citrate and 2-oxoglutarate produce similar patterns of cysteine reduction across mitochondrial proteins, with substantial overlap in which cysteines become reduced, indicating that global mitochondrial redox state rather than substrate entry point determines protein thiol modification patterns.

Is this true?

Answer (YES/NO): NO